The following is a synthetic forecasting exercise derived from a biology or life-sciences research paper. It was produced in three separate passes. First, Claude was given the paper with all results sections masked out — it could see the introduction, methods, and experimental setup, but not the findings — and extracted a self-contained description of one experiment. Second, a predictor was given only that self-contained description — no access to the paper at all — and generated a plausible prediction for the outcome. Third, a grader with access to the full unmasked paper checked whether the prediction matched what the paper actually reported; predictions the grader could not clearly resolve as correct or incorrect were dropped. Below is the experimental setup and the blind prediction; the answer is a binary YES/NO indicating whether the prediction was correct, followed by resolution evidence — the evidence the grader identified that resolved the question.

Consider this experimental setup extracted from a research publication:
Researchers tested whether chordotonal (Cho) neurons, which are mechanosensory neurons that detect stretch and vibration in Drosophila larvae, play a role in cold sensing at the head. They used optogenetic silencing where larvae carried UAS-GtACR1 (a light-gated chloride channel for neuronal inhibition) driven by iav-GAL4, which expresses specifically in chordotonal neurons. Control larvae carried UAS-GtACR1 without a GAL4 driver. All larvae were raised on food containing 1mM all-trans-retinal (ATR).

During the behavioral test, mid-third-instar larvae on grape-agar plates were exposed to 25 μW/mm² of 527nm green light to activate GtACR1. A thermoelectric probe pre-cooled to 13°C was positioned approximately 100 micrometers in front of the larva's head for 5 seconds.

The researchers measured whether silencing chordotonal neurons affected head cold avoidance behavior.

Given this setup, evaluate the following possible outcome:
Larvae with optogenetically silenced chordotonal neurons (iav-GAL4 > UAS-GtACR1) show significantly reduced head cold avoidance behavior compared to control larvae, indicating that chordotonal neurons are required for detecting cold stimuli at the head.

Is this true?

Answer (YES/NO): NO